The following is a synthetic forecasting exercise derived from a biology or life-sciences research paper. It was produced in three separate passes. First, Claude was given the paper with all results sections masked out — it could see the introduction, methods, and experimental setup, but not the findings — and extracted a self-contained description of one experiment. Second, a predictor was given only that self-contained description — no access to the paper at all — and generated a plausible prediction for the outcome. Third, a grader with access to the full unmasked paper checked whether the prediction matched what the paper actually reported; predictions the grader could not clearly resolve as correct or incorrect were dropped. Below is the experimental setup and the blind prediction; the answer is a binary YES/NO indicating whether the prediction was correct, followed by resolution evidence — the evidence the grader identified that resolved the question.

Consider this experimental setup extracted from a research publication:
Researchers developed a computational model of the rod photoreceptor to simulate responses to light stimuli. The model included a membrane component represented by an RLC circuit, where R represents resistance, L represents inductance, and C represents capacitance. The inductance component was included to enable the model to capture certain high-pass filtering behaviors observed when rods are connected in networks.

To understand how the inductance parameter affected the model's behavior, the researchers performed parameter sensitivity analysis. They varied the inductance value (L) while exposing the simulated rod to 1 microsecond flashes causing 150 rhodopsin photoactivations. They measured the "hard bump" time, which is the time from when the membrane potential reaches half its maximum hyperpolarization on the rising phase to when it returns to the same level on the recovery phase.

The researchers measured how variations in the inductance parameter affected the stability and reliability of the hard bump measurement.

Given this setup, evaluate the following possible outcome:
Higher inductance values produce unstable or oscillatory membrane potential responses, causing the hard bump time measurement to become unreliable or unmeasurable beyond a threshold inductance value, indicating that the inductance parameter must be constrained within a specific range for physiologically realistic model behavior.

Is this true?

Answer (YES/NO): NO